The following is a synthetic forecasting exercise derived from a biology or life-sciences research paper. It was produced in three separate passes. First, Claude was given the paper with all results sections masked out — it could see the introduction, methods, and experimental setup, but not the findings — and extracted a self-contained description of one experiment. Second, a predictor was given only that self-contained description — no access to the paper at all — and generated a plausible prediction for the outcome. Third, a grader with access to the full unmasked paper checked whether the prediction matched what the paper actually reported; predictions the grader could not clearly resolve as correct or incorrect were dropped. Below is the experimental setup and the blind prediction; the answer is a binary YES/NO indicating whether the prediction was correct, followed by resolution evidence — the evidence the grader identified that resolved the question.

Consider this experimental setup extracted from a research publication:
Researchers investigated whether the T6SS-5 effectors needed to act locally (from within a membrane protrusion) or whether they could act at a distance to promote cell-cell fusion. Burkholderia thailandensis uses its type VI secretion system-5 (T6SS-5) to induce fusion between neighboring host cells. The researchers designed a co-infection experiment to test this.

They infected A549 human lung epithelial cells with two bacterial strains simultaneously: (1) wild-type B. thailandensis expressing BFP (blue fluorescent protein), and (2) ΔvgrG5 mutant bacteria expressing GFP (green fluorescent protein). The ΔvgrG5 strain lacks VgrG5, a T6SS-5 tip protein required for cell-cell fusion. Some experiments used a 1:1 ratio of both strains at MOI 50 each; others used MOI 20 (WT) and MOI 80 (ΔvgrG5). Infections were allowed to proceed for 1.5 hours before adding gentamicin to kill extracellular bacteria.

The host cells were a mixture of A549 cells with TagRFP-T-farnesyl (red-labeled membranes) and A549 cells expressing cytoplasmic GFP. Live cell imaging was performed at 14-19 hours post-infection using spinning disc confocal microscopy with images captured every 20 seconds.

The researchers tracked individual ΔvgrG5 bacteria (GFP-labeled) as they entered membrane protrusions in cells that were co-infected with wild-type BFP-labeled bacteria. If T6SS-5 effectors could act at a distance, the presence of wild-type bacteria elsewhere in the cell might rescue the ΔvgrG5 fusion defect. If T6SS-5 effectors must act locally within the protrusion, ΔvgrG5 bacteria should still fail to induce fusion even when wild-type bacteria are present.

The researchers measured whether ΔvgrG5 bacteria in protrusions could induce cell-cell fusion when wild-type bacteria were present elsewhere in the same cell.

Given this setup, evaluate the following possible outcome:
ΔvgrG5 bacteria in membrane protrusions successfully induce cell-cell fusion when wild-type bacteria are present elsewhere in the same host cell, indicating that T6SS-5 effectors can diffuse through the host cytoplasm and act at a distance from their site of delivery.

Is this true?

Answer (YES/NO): NO